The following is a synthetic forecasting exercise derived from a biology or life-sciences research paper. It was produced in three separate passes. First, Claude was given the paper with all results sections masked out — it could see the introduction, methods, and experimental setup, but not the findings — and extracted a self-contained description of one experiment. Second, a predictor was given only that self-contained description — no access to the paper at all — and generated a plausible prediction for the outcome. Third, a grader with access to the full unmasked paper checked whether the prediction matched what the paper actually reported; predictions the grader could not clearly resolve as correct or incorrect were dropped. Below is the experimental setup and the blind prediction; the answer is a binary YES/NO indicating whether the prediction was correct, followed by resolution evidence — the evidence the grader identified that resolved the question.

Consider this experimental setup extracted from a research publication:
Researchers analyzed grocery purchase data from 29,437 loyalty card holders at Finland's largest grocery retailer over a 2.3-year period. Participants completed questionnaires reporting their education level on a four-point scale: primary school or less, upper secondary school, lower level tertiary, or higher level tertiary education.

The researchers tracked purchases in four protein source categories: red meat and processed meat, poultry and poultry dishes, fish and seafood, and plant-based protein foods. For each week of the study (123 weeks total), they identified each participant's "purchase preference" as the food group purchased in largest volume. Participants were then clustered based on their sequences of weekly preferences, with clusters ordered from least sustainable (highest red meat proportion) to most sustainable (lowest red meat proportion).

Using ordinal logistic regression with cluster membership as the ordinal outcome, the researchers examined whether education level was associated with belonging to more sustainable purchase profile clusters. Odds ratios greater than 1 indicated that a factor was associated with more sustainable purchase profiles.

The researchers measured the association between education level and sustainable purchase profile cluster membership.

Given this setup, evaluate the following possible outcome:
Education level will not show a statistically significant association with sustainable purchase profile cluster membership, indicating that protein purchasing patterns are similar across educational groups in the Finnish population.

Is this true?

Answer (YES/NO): NO